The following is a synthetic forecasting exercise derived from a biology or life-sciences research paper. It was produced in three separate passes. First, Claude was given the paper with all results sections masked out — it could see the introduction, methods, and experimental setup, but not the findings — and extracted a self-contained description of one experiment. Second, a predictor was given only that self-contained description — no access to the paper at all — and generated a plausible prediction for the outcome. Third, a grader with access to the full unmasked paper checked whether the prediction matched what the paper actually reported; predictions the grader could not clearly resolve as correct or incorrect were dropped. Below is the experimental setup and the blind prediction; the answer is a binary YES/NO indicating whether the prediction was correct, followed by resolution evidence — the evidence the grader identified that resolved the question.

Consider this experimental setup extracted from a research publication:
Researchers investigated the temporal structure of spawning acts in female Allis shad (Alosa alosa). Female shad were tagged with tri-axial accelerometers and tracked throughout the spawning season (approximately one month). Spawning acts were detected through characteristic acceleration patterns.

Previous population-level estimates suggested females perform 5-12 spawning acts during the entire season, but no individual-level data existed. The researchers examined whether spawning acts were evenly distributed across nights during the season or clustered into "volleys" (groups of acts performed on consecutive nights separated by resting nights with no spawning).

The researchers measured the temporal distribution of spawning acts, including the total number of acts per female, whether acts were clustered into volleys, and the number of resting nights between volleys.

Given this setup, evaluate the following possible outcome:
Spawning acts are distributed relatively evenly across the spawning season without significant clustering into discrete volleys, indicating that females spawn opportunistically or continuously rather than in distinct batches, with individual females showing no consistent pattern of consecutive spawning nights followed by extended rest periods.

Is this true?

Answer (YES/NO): NO